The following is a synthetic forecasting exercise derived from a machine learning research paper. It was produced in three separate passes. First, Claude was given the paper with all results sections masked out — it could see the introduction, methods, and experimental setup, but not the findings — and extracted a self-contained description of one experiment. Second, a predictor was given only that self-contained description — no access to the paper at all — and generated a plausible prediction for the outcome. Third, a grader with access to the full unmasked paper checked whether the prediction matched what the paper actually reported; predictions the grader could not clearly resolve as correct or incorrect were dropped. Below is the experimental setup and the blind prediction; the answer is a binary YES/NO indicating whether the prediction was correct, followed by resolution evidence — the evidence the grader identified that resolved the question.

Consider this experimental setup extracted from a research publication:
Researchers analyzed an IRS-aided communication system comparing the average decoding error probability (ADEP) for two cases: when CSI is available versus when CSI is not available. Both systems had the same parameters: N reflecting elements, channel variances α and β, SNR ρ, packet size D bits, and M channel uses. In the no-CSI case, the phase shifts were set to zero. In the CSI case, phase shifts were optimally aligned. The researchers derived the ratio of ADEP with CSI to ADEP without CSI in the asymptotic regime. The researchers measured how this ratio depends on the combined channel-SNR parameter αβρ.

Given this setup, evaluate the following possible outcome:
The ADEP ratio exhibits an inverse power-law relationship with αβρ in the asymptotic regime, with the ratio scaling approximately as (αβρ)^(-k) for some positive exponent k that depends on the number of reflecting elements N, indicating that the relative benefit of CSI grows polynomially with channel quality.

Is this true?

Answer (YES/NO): YES